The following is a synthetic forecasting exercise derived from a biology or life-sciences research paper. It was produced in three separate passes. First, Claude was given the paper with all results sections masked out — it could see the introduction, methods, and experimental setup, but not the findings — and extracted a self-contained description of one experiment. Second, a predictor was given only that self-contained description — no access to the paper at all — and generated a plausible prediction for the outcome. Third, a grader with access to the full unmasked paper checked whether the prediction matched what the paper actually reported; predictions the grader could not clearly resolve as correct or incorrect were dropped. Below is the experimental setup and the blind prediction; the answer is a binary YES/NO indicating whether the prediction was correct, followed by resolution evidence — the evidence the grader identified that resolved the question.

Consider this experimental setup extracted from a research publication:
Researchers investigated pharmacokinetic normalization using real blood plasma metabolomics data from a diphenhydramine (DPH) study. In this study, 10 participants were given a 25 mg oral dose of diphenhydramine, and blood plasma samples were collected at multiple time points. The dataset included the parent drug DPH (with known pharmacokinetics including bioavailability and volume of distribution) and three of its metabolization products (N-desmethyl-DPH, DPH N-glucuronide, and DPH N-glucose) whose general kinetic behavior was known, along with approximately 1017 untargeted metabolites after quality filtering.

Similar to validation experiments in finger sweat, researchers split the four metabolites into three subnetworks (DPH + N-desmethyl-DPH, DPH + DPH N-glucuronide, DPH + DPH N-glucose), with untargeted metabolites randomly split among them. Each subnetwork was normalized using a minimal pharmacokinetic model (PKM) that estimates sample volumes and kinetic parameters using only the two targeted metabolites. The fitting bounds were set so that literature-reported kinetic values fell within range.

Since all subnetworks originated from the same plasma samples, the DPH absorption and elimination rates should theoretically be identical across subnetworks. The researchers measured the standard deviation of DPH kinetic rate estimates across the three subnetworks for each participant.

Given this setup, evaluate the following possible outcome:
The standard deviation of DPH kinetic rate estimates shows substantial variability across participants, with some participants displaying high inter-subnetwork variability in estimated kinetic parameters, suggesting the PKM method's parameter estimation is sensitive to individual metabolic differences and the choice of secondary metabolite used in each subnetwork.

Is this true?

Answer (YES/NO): YES